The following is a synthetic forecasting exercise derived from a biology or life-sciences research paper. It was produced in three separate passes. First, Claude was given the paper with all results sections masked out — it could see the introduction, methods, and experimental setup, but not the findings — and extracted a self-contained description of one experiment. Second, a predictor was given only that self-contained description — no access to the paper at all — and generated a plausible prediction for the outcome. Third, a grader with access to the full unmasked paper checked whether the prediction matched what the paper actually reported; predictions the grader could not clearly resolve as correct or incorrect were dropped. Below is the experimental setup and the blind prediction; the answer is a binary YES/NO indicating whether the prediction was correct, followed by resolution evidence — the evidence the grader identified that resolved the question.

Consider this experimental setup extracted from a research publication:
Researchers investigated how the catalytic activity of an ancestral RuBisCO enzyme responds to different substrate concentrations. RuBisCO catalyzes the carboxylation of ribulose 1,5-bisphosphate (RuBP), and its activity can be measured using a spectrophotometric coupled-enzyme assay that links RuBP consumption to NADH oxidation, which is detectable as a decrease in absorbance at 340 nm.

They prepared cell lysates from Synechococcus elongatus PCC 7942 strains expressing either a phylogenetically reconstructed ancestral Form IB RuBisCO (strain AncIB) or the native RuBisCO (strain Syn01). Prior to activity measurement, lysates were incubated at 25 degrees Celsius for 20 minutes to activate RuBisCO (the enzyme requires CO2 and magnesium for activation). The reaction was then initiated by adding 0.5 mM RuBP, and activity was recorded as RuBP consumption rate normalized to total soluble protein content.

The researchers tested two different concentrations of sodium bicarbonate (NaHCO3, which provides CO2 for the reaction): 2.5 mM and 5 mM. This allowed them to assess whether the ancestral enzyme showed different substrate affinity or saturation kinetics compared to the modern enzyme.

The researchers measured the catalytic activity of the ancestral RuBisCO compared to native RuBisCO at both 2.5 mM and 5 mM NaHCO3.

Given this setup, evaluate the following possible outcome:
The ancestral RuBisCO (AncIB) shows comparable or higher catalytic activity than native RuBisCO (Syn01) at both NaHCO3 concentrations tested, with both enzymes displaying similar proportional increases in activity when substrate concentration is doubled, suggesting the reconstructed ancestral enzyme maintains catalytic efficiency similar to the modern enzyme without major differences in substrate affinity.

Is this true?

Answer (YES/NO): NO